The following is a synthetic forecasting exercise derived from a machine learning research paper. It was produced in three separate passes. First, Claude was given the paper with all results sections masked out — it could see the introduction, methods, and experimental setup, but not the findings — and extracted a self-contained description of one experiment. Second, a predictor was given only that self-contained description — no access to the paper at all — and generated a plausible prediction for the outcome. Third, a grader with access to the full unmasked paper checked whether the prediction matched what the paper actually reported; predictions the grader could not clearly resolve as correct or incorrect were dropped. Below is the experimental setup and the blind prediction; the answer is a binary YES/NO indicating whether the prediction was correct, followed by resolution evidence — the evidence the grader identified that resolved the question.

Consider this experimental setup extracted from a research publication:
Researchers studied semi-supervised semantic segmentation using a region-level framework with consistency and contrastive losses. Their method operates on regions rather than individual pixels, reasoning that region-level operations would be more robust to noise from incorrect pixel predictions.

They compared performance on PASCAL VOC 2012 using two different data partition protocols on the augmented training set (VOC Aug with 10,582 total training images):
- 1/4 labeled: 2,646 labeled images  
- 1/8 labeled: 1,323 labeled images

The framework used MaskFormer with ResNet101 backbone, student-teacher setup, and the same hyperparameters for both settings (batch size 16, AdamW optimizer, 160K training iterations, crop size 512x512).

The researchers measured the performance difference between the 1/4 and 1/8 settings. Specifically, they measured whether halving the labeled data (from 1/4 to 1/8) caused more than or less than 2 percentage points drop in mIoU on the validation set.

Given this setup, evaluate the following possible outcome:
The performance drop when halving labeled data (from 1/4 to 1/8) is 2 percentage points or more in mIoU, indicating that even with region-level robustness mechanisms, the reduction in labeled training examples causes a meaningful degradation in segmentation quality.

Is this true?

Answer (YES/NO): YES